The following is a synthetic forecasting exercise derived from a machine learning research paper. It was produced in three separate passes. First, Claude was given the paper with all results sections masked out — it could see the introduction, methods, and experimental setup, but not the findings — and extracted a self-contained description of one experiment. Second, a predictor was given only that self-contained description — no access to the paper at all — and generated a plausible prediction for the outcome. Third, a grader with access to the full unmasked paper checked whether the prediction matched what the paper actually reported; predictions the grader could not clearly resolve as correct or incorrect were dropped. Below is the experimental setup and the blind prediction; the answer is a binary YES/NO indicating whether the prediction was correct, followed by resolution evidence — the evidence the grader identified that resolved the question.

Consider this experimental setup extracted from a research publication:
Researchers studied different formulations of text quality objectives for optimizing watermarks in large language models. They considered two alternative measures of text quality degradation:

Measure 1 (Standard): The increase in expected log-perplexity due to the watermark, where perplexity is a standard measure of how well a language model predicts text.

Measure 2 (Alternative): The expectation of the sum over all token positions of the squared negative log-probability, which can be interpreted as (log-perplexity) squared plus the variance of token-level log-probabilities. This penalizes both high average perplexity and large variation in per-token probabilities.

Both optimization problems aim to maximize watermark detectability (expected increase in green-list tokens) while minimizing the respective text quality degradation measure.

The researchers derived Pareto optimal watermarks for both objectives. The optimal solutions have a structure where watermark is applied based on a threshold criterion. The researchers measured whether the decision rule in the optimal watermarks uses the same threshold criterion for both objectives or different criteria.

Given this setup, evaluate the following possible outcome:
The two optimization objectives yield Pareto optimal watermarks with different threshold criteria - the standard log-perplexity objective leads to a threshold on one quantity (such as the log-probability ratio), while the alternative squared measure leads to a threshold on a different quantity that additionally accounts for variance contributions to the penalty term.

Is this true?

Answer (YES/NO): YES